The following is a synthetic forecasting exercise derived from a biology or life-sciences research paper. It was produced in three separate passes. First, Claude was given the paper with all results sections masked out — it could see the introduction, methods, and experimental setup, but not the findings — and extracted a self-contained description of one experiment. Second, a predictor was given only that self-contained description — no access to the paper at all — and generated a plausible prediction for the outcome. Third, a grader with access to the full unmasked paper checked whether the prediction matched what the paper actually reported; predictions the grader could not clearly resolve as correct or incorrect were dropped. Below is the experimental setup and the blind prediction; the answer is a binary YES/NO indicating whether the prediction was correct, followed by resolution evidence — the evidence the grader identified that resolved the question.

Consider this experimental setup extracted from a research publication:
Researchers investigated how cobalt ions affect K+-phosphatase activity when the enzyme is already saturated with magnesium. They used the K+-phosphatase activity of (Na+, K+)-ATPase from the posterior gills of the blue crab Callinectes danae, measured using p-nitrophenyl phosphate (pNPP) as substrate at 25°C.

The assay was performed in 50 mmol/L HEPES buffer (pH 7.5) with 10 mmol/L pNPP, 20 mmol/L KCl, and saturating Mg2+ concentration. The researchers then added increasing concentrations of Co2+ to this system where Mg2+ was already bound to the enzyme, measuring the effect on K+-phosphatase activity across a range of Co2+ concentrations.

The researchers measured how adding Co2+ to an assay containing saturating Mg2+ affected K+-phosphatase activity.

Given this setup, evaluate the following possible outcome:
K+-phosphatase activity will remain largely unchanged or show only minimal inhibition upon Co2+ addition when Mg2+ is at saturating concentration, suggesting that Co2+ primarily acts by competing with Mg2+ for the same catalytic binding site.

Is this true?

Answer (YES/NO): NO